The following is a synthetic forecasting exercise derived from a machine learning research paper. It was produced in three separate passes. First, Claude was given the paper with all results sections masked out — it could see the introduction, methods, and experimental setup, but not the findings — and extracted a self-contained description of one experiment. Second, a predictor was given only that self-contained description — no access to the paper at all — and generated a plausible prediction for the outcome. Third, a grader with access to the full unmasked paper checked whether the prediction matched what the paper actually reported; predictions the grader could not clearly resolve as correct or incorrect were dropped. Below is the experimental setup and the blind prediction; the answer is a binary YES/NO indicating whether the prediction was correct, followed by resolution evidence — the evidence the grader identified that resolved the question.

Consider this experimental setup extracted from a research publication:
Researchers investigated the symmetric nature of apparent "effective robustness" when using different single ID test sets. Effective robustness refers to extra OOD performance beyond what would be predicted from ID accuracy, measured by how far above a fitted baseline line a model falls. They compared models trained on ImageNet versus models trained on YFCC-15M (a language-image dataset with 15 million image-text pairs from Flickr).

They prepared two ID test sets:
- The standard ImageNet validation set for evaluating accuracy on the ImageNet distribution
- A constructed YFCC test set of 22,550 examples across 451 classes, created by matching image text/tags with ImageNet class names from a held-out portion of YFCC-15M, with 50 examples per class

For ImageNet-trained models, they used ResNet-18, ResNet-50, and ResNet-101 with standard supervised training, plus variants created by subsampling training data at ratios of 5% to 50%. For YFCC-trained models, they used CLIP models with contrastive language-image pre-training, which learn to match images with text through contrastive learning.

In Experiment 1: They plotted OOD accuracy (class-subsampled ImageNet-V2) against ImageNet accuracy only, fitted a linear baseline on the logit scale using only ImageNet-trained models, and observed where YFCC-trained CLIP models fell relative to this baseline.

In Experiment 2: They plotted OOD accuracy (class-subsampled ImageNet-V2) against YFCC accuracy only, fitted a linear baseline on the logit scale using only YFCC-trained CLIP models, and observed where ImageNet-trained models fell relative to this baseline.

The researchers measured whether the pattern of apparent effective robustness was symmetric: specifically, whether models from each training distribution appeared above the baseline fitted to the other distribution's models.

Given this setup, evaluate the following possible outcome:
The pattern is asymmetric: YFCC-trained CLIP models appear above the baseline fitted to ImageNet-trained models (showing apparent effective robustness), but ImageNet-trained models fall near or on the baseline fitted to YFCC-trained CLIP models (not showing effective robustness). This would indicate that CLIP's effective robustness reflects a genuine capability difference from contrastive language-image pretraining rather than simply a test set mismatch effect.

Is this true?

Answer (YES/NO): NO